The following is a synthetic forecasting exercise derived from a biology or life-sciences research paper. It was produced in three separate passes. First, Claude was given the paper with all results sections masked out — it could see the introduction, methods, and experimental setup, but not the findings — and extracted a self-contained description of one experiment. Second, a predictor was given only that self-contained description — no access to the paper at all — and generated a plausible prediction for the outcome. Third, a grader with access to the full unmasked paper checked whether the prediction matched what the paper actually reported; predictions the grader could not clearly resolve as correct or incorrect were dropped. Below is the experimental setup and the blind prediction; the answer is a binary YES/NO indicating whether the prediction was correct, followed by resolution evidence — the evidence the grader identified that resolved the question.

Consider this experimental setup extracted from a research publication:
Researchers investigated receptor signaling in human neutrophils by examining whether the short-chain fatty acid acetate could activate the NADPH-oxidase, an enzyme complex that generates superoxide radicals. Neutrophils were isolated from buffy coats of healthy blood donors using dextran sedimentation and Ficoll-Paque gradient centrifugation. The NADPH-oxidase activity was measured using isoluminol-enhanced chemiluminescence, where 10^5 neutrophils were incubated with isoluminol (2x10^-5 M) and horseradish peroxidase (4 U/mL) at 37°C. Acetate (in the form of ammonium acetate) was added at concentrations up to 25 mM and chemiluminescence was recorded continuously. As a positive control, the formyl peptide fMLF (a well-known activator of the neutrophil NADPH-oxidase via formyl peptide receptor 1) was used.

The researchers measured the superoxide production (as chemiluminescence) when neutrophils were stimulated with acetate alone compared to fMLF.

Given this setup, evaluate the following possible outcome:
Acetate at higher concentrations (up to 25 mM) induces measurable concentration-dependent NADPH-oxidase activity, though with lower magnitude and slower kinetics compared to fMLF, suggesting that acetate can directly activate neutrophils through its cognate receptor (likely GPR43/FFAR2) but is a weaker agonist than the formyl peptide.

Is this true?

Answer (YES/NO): NO